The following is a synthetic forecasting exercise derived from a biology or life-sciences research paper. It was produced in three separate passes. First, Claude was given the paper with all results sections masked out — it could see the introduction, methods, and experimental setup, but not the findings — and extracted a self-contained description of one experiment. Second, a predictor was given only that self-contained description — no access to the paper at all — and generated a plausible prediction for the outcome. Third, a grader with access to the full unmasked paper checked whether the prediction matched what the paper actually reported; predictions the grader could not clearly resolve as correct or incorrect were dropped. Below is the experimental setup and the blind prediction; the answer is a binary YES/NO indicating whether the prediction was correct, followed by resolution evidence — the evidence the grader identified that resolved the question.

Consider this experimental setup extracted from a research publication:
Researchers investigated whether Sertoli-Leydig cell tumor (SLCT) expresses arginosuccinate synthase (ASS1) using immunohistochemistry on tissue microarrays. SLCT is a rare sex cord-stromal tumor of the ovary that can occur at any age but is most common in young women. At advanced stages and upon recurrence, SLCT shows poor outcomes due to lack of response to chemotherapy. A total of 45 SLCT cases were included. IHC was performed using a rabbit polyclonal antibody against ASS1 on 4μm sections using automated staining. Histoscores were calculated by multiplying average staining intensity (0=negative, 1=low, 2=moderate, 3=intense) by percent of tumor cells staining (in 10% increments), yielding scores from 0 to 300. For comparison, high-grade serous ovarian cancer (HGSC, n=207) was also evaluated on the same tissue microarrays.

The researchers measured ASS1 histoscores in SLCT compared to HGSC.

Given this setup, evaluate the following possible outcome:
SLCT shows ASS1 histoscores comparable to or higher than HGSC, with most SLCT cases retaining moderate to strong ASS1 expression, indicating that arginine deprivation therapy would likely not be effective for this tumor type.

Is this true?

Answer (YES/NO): NO